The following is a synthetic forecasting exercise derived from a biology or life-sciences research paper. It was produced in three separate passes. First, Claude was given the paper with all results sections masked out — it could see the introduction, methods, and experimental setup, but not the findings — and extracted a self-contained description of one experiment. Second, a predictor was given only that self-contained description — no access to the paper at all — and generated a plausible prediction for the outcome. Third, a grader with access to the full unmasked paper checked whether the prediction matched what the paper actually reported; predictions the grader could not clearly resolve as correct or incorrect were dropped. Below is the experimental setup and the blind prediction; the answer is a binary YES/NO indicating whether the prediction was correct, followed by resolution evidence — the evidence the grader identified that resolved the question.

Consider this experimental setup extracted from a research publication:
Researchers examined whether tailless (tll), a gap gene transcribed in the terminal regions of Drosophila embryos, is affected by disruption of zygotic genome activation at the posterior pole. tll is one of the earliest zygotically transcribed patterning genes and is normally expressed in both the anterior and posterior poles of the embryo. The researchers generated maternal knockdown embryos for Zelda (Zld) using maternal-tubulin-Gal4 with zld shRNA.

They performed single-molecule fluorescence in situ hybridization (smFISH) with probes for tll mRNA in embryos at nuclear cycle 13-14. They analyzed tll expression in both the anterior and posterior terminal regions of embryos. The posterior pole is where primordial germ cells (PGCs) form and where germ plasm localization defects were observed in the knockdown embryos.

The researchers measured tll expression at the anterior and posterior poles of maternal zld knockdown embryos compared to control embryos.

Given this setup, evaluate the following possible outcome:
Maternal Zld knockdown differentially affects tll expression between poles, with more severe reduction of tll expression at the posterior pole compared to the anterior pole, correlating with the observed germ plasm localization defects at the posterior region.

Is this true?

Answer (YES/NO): YES